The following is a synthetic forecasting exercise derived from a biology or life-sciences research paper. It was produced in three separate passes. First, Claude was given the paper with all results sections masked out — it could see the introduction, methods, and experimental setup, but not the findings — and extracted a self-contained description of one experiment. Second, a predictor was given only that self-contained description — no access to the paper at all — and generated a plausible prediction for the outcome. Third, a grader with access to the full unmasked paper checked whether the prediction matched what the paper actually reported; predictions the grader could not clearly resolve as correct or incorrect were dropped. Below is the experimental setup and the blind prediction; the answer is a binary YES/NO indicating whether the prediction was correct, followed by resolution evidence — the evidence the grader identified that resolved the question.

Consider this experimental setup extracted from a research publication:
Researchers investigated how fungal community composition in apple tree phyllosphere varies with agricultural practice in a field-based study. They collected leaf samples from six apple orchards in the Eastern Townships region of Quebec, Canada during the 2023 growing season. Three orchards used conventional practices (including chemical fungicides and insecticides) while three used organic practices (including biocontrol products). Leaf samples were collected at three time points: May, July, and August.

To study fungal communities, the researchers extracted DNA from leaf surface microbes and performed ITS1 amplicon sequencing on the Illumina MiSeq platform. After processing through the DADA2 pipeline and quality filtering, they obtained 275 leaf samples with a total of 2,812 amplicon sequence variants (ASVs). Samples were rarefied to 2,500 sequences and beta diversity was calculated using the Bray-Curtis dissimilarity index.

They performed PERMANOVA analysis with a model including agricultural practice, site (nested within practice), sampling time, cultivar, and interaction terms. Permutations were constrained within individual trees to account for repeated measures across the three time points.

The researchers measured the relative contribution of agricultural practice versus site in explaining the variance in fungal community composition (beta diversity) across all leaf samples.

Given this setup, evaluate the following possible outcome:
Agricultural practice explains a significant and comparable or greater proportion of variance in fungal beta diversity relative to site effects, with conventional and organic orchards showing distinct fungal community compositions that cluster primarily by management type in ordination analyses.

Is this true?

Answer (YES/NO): NO